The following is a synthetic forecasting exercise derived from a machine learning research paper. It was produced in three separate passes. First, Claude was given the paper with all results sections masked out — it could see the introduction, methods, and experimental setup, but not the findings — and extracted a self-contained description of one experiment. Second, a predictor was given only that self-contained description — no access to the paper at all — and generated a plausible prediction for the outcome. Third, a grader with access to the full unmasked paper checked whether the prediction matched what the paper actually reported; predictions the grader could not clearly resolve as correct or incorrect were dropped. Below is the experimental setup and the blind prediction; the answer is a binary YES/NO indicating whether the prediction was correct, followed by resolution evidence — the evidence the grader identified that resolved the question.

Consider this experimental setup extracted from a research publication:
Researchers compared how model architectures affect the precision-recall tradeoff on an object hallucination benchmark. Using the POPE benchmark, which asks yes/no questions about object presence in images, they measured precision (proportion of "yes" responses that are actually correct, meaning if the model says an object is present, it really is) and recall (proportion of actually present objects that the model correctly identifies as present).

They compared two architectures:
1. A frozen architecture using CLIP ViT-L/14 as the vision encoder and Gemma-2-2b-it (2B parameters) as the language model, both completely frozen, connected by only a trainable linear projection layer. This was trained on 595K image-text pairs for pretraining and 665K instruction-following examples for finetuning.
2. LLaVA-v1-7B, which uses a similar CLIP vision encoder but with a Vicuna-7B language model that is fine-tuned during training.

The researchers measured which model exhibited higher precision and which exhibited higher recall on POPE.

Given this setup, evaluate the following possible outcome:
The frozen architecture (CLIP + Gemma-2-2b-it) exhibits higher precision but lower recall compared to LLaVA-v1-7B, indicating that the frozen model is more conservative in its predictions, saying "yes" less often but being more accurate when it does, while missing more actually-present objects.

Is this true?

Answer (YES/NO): YES